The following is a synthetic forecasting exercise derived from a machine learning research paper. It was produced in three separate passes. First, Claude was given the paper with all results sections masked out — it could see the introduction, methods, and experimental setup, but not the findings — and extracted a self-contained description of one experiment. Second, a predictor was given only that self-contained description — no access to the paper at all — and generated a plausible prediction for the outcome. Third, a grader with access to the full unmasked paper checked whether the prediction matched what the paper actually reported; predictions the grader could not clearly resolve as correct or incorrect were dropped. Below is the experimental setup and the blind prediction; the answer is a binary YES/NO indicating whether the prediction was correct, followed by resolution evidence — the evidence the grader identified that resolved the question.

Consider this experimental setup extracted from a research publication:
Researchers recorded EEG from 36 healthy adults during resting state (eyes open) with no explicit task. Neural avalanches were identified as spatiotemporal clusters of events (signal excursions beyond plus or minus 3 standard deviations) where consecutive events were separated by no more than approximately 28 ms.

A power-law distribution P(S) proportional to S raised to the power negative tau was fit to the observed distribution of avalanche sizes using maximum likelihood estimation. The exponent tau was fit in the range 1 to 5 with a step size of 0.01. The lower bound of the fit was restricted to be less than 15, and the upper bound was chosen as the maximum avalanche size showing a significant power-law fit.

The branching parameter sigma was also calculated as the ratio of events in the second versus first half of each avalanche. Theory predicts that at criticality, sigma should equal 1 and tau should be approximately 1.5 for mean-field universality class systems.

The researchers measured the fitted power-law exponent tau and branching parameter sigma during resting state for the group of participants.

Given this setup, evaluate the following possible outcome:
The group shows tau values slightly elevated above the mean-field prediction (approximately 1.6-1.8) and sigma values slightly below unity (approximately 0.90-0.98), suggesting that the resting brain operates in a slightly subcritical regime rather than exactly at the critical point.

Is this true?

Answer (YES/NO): NO